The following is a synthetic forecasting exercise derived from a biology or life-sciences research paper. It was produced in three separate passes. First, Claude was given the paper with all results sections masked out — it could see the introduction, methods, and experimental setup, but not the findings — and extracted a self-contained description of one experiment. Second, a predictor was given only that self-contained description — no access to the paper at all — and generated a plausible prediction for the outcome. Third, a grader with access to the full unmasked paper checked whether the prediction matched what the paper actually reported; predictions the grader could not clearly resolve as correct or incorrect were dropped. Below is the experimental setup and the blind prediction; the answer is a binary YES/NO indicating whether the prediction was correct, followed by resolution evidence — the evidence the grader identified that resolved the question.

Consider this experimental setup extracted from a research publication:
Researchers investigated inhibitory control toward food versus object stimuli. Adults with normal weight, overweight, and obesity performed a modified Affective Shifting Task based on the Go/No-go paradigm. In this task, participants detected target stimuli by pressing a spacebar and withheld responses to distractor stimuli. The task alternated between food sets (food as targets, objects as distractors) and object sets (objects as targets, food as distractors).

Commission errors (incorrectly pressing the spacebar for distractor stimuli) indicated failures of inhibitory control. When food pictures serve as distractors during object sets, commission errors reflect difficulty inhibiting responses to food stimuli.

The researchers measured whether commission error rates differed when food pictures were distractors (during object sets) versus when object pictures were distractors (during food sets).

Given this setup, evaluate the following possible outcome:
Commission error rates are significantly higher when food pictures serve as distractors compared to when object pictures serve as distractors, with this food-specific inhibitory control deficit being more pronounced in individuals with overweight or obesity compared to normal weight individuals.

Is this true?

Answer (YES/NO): NO